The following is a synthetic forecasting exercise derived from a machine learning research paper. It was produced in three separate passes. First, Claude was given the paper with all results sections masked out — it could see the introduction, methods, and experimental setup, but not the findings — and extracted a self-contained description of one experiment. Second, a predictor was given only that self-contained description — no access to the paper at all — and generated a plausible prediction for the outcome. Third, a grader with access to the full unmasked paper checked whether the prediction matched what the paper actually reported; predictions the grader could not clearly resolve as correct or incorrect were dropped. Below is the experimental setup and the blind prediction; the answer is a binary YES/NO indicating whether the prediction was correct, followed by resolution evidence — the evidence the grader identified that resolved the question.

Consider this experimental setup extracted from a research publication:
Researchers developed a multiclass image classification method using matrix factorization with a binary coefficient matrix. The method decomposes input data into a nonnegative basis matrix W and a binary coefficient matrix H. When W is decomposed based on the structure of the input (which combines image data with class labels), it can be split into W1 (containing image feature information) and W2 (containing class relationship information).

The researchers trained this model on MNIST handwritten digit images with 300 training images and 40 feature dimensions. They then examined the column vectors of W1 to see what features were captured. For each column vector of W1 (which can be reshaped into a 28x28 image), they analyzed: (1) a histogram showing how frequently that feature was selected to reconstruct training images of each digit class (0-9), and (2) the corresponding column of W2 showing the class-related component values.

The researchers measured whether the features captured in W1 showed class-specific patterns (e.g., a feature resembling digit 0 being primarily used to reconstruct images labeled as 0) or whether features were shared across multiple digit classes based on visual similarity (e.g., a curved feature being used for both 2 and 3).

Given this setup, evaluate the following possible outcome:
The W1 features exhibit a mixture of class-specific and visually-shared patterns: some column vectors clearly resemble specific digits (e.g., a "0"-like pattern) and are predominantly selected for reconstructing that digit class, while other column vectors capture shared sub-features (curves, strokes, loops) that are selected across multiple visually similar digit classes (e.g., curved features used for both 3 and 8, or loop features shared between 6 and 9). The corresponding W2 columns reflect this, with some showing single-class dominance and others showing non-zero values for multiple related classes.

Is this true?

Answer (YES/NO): YES